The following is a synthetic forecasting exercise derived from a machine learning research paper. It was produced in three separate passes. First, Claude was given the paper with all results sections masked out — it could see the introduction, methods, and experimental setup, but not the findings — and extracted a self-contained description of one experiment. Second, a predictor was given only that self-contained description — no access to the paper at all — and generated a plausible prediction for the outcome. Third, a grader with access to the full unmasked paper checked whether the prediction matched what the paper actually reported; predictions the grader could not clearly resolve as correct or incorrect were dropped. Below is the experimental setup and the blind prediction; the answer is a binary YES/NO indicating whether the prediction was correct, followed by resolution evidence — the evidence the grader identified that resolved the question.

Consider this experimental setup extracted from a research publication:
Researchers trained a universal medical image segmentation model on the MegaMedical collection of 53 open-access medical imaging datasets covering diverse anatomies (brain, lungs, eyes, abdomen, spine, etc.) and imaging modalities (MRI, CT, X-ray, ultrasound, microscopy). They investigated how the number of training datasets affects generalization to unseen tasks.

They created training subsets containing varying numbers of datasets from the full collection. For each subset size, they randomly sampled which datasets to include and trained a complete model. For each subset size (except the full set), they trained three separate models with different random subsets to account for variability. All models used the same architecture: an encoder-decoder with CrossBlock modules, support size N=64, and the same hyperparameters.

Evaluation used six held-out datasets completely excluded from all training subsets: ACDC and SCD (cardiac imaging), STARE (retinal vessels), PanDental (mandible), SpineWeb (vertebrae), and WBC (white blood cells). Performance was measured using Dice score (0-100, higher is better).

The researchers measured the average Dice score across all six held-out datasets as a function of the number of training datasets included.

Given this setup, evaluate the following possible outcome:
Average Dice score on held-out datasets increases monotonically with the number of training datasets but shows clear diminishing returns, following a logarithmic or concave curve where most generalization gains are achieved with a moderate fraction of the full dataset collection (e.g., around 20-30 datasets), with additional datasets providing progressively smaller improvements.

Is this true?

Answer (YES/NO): YES